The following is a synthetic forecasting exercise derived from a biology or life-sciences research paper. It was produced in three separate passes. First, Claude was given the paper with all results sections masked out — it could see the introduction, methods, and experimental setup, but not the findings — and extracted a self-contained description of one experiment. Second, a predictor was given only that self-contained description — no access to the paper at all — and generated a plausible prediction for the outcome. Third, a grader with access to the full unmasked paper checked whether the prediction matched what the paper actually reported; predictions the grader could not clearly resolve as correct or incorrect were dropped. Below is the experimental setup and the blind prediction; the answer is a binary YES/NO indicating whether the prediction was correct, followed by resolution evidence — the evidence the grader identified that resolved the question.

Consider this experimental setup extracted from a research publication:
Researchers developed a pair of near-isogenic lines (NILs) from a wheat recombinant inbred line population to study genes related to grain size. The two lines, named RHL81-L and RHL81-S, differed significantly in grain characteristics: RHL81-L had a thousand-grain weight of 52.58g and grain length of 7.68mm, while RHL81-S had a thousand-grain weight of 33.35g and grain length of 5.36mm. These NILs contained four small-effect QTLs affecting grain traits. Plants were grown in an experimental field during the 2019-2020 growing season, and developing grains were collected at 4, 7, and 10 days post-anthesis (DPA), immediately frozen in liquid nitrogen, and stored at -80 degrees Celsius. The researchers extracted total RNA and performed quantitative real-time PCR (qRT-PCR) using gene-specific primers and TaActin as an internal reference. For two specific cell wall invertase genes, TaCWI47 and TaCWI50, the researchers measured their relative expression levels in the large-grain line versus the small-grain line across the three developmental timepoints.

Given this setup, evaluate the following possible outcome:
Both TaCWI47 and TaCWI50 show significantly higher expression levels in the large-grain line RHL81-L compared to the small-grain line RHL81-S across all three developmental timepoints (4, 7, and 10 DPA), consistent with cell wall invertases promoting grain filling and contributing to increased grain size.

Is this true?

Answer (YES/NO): NO